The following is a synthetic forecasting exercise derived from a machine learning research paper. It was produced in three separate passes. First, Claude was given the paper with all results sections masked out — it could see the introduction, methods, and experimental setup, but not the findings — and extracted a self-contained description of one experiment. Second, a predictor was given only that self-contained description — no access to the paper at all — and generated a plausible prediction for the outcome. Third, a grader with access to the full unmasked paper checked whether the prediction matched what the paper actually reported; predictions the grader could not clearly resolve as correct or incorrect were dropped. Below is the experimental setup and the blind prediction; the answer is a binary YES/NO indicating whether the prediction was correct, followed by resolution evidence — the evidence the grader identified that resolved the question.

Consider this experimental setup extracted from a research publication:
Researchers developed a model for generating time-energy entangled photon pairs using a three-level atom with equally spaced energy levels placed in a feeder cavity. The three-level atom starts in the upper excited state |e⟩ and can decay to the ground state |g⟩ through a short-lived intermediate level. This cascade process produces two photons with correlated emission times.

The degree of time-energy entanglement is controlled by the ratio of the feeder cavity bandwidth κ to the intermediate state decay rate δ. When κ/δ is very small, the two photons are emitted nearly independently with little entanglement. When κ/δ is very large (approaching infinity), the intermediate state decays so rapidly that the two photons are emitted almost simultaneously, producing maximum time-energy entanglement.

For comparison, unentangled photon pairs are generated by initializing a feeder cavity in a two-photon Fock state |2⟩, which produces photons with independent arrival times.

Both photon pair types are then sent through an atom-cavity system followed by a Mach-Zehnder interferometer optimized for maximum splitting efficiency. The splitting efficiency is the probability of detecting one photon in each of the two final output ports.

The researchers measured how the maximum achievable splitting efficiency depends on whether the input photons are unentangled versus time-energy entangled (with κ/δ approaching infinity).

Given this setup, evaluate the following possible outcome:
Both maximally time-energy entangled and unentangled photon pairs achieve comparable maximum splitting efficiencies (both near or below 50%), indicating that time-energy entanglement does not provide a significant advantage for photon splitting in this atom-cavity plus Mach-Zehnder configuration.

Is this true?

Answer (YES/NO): NO